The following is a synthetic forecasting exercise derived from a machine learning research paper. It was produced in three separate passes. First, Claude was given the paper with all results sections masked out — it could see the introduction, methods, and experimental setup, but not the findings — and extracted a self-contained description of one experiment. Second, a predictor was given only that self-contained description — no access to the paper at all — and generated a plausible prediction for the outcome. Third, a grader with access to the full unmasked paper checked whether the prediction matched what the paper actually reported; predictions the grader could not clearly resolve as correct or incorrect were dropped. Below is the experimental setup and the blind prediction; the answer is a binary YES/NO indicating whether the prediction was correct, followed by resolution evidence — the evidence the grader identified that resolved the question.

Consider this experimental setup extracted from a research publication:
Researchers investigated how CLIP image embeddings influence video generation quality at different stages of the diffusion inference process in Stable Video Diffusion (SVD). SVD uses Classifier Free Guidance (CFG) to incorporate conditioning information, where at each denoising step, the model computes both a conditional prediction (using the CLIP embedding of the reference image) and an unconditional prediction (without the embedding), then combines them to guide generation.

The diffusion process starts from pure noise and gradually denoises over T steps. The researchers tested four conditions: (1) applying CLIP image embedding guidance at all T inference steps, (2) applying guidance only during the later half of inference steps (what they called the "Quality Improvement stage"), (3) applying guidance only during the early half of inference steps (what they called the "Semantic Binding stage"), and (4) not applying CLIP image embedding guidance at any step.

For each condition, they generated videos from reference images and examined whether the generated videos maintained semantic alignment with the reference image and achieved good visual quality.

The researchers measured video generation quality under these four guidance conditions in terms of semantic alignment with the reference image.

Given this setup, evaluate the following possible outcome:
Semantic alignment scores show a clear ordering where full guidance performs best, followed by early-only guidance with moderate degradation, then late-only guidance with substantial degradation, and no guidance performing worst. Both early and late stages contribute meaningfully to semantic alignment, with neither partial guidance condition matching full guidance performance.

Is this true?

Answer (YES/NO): NO